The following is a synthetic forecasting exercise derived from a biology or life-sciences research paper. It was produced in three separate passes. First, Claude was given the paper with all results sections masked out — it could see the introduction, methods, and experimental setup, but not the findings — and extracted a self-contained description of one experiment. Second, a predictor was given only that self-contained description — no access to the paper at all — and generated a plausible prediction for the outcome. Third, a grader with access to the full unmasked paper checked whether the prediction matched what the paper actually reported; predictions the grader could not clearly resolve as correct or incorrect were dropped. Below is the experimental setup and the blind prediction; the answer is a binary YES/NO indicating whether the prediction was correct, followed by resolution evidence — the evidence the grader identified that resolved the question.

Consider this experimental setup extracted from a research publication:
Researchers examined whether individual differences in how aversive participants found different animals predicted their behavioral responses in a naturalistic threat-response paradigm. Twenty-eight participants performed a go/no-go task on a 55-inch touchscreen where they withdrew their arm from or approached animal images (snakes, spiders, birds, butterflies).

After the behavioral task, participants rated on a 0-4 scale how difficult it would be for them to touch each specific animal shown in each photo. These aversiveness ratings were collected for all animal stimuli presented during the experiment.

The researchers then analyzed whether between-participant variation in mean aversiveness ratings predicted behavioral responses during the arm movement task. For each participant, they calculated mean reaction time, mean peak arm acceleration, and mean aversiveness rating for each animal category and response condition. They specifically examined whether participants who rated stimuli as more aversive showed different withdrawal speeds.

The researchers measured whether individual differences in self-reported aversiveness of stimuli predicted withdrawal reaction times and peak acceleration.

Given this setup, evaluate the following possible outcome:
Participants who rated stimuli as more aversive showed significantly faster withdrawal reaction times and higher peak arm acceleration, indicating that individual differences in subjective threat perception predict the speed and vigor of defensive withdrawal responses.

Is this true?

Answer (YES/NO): YES